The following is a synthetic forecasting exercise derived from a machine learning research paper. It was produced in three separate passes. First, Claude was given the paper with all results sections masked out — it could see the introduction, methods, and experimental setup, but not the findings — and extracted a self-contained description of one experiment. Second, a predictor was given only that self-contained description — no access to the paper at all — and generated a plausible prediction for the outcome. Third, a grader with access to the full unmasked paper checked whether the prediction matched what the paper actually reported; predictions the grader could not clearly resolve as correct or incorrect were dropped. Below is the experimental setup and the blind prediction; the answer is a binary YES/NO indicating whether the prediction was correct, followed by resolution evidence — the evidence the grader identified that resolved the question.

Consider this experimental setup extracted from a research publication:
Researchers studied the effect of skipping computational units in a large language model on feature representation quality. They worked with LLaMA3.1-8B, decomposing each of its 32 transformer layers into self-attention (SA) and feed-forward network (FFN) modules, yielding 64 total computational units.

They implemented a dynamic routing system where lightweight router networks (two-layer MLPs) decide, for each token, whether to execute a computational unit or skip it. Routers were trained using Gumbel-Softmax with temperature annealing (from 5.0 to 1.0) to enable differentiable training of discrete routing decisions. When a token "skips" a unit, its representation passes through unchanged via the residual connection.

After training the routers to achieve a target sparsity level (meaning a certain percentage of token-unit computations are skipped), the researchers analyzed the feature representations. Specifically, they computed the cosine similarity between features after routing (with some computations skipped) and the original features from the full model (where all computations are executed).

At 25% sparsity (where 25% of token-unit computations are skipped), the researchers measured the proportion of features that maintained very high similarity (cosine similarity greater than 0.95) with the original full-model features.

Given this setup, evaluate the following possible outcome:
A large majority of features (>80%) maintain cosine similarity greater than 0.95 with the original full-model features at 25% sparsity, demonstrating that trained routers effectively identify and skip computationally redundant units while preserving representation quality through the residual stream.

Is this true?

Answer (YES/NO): NO